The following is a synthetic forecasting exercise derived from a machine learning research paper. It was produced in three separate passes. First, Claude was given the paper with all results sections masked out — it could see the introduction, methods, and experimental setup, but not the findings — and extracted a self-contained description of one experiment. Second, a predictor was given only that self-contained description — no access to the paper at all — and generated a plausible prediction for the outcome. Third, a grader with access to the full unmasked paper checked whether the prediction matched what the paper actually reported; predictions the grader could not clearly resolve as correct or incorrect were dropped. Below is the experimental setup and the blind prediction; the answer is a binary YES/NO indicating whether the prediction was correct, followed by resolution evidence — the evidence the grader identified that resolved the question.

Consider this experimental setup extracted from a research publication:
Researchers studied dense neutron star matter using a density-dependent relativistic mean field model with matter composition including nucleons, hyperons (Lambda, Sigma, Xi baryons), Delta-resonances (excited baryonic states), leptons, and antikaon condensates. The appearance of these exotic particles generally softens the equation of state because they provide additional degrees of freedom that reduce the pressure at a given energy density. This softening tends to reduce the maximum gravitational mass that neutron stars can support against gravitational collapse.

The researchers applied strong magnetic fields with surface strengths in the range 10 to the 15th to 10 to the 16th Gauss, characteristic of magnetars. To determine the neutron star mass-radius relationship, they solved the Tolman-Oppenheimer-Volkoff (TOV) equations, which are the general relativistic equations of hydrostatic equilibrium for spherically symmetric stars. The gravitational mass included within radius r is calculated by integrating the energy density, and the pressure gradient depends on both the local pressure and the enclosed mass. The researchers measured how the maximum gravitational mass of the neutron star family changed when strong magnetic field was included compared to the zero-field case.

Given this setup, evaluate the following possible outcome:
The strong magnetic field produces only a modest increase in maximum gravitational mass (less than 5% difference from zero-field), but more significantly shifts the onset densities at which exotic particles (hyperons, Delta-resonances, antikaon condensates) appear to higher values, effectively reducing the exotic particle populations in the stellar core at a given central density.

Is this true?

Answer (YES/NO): NO